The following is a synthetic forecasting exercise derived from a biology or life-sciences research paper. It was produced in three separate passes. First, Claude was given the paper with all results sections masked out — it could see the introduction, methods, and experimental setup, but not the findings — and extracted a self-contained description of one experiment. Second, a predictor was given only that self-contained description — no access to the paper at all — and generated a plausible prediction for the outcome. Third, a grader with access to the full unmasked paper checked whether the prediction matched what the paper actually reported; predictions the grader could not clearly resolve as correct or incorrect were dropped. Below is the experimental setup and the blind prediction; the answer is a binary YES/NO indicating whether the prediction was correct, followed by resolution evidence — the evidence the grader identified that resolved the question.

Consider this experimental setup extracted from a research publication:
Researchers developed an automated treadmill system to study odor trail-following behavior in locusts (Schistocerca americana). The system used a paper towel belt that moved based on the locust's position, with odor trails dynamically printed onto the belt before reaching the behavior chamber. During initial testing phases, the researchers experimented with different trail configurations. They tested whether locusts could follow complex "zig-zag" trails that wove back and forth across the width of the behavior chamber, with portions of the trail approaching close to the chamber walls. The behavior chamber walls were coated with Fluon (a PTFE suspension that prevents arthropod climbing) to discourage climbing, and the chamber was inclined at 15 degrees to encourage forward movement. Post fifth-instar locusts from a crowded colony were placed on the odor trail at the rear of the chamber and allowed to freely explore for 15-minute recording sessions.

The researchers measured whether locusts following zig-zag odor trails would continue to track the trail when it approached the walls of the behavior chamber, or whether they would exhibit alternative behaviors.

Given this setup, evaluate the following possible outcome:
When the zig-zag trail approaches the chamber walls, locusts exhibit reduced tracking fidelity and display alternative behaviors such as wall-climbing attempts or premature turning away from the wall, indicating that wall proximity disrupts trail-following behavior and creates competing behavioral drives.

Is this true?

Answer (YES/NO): YES